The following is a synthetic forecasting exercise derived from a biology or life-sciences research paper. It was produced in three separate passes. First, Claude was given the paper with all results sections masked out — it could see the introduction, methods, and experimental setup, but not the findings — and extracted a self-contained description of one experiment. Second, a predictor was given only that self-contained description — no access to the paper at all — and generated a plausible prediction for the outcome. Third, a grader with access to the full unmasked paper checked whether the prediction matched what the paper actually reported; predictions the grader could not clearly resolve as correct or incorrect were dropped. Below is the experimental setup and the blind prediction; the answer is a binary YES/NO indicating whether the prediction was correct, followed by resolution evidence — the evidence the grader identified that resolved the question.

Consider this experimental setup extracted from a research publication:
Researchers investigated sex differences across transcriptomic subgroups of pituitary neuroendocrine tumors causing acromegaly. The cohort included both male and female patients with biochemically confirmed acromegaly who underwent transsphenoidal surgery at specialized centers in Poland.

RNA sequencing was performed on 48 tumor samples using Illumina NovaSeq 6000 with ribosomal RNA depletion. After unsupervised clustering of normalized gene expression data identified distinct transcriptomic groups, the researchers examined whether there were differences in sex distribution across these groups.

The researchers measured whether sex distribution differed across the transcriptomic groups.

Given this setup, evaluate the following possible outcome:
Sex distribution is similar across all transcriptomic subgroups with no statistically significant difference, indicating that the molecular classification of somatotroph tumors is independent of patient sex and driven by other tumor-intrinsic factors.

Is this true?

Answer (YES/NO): YES